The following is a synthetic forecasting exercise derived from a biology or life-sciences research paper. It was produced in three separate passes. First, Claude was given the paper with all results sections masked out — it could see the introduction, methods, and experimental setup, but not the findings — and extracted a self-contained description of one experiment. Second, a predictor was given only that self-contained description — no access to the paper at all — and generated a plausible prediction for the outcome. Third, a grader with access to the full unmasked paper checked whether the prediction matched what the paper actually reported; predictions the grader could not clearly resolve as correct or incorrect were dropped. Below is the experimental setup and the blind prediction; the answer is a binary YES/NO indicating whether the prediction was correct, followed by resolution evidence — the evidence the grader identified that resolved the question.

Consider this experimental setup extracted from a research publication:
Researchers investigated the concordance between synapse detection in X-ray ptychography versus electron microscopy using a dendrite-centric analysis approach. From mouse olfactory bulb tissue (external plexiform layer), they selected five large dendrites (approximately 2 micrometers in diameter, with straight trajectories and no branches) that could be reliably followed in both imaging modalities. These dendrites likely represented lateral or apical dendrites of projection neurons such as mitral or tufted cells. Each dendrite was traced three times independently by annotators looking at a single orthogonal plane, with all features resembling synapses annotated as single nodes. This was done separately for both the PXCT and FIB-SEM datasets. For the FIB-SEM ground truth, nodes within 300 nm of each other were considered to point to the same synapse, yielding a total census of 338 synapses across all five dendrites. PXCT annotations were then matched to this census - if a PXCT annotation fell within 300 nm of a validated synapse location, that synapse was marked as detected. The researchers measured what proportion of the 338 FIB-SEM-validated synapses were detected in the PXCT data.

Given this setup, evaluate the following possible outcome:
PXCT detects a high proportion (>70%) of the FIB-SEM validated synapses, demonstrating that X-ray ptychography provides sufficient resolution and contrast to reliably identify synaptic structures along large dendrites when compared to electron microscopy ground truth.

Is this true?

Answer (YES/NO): NO